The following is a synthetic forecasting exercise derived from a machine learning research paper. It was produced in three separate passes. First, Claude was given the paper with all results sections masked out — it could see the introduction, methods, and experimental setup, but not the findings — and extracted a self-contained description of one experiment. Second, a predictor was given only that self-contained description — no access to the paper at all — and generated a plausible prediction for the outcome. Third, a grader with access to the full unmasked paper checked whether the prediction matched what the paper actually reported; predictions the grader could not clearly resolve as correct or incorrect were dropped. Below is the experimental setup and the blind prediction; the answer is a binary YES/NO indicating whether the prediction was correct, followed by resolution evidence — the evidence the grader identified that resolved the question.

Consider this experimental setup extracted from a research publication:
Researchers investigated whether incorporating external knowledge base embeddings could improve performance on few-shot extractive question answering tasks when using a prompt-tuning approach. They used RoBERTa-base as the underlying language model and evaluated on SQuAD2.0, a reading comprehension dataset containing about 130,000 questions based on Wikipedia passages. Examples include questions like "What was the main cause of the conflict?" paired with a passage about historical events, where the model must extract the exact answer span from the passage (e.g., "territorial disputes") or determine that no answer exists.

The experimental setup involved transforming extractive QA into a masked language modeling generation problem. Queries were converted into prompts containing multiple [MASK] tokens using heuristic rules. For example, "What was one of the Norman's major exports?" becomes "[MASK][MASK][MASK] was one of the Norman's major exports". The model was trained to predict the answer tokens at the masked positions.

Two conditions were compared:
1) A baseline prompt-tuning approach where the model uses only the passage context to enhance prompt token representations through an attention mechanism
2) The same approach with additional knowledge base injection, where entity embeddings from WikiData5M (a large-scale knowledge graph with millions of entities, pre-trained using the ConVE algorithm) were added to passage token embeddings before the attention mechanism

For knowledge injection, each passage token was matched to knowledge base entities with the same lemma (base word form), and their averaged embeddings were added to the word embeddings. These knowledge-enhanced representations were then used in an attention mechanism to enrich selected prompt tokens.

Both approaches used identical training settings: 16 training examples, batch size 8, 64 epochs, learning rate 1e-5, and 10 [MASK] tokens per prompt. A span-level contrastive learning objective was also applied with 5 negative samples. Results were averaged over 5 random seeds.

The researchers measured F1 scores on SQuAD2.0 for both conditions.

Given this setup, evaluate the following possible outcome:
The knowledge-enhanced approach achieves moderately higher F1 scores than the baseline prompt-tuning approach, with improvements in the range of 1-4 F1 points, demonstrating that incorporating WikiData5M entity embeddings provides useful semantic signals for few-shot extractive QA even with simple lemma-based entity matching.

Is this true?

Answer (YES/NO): NO